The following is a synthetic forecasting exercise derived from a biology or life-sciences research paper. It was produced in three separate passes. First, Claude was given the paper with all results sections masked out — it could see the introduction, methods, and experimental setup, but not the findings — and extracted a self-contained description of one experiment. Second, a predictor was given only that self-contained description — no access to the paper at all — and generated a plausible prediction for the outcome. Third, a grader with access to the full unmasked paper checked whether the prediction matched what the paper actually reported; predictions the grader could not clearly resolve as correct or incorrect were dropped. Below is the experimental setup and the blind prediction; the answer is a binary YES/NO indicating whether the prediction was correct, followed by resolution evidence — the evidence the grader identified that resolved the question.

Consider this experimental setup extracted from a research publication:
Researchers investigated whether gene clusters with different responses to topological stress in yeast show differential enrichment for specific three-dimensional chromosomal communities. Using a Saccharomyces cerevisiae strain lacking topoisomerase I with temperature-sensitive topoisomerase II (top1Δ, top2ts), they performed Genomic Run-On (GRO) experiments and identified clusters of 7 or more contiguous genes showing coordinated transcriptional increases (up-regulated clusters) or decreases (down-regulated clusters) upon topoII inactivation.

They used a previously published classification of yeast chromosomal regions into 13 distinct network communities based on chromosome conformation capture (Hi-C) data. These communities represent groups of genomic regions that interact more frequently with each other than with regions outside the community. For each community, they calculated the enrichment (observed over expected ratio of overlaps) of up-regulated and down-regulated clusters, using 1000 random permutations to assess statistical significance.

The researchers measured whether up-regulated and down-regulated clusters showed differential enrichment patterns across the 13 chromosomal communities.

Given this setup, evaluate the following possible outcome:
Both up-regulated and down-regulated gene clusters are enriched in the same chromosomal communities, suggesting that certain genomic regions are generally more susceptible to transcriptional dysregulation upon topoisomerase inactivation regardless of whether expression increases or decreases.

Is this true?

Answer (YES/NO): NO